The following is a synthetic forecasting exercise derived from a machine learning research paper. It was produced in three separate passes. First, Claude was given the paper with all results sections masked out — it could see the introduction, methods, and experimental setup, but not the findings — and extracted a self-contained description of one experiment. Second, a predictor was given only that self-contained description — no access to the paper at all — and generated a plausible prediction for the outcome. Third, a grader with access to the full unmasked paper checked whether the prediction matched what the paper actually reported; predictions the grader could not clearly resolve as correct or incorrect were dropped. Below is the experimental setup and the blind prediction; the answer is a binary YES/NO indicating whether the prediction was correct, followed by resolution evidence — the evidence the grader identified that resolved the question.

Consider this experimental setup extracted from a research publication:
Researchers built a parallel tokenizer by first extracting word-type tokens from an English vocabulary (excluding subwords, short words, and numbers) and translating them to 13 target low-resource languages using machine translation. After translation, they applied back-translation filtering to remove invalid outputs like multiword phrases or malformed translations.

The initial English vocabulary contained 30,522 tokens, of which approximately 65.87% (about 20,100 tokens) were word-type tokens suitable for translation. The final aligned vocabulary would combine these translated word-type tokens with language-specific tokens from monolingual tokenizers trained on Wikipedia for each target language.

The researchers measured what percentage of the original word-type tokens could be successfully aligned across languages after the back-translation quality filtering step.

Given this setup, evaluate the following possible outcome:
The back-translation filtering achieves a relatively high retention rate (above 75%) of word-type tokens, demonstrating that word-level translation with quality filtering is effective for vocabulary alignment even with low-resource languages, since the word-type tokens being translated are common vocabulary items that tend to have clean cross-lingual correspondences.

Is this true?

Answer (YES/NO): YES